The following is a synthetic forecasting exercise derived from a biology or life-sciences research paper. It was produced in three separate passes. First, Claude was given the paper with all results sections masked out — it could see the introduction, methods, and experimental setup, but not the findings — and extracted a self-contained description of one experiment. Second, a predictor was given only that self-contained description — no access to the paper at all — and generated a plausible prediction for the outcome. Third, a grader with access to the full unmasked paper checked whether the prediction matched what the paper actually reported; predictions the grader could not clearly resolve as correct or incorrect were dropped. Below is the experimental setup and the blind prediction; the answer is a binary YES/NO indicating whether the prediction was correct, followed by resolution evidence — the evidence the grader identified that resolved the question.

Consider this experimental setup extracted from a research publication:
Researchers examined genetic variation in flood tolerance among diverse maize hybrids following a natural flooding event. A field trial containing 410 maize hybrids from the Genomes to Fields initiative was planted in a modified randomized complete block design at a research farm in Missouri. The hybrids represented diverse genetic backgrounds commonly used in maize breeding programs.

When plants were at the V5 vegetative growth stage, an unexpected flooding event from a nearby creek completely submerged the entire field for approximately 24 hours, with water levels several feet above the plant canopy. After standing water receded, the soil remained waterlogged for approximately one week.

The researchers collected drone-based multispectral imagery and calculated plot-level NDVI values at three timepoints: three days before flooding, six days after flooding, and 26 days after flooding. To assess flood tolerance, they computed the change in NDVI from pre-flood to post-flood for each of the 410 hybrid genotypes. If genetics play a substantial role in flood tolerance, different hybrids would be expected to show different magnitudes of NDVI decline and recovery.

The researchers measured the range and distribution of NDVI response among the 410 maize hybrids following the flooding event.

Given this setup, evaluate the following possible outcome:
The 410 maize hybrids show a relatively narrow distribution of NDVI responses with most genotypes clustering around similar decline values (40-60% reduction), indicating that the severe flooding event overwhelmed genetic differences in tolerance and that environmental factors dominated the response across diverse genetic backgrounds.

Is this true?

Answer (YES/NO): NO